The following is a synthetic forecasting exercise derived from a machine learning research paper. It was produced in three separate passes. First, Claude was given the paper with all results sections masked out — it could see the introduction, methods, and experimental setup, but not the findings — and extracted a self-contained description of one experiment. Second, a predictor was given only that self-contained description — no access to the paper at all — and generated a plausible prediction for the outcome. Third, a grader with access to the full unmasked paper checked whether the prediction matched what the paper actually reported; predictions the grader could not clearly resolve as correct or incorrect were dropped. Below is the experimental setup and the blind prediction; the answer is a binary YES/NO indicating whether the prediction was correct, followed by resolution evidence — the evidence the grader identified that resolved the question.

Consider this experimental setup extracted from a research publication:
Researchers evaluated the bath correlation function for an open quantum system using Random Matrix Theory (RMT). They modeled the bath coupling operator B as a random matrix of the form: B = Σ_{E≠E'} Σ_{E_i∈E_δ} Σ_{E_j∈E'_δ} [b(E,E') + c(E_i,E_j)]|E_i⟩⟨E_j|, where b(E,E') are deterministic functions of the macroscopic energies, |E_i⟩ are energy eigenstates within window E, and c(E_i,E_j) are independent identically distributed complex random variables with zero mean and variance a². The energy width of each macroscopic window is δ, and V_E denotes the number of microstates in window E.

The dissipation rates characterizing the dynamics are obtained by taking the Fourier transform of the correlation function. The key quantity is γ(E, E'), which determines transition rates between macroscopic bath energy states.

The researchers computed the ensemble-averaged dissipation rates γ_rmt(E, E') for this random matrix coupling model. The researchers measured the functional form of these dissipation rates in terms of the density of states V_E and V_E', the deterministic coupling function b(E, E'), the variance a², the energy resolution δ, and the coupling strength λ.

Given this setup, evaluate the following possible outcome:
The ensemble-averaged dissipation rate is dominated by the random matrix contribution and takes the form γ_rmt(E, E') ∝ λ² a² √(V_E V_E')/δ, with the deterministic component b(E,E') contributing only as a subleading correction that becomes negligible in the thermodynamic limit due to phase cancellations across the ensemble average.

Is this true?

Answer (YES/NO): NO